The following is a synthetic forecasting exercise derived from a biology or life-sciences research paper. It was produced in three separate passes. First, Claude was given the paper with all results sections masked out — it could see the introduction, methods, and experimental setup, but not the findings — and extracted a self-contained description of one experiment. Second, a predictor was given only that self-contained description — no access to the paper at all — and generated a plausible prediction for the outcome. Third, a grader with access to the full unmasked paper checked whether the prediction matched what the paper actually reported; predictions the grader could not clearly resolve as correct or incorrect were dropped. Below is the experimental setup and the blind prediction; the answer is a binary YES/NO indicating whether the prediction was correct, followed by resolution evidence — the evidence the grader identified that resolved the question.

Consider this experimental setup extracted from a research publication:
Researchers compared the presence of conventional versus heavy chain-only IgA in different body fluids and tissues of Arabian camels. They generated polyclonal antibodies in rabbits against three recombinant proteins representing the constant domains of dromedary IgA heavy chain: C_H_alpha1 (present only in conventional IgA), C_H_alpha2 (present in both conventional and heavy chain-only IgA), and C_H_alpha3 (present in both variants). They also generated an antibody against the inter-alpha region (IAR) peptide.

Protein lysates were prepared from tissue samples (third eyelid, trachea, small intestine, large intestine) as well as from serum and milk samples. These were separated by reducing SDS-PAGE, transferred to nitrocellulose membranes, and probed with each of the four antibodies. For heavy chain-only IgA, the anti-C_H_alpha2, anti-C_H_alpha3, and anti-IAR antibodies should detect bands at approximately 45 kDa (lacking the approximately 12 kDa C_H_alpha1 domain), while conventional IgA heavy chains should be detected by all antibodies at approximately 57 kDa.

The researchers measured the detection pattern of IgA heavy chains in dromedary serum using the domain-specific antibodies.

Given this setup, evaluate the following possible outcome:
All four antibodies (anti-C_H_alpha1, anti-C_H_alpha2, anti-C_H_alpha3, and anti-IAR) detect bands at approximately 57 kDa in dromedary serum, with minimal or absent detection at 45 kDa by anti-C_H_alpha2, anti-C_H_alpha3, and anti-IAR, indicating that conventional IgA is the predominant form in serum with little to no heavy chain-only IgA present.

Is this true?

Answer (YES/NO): YES